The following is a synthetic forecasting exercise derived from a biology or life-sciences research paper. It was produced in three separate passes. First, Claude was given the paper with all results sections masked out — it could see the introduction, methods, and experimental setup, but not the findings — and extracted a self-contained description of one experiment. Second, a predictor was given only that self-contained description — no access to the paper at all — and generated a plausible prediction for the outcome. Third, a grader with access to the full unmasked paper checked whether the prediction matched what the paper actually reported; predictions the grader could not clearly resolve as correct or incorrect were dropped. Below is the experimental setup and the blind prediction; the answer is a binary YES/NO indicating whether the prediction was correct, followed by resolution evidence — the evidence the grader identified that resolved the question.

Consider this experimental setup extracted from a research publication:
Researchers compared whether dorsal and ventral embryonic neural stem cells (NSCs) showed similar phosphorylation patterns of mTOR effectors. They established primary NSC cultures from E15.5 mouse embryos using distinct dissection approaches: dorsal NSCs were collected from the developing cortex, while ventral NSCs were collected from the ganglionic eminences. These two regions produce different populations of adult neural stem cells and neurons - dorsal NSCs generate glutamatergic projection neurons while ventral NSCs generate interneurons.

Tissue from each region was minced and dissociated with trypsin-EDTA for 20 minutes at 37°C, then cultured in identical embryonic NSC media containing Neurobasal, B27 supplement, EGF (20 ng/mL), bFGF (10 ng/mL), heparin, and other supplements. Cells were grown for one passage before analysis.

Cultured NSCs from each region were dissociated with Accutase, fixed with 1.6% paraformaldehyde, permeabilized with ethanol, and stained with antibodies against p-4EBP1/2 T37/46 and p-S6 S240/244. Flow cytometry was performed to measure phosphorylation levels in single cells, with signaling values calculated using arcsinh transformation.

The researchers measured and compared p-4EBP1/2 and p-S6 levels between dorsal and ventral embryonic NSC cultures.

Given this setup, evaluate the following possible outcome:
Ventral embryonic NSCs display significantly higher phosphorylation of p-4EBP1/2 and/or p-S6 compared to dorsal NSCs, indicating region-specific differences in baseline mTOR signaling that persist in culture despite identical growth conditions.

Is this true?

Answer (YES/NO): NO